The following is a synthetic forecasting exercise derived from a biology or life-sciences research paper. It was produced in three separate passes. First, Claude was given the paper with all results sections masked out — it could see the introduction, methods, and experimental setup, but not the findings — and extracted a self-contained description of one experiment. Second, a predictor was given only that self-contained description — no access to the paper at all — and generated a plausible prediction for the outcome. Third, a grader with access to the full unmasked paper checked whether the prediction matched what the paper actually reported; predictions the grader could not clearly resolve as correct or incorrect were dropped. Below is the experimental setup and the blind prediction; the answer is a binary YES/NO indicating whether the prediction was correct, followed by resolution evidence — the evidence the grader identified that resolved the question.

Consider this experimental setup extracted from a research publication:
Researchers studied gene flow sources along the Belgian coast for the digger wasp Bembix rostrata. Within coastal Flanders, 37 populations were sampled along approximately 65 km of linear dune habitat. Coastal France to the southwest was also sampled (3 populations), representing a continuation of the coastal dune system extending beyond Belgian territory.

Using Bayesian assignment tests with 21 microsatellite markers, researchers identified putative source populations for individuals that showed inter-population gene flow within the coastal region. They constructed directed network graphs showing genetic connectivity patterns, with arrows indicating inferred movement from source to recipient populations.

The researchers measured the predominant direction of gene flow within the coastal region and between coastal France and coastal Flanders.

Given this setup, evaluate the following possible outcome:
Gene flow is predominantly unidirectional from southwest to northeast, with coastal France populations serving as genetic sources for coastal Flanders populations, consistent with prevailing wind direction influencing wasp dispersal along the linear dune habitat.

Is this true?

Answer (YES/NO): NO